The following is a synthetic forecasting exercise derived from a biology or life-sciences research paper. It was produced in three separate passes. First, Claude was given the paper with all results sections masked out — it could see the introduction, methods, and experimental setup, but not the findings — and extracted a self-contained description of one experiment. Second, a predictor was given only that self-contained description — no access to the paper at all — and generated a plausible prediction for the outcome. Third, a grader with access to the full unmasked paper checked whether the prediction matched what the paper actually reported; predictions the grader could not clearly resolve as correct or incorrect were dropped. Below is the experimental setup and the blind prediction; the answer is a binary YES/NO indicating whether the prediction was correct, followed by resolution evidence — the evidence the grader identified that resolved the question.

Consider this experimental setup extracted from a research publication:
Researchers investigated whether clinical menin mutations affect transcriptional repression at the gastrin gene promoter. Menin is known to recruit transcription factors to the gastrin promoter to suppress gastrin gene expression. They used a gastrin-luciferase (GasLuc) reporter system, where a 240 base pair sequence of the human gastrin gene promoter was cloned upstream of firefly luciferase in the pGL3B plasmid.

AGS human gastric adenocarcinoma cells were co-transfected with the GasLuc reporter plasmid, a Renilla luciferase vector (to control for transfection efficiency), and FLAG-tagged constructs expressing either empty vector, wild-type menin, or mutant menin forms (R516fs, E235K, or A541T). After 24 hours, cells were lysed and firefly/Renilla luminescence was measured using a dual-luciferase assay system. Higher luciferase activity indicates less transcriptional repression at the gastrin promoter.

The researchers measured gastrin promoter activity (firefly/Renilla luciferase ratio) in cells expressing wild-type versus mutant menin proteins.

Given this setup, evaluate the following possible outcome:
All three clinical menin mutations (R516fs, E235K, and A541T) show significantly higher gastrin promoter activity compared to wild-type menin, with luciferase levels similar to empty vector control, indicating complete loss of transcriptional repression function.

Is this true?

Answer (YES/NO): NO